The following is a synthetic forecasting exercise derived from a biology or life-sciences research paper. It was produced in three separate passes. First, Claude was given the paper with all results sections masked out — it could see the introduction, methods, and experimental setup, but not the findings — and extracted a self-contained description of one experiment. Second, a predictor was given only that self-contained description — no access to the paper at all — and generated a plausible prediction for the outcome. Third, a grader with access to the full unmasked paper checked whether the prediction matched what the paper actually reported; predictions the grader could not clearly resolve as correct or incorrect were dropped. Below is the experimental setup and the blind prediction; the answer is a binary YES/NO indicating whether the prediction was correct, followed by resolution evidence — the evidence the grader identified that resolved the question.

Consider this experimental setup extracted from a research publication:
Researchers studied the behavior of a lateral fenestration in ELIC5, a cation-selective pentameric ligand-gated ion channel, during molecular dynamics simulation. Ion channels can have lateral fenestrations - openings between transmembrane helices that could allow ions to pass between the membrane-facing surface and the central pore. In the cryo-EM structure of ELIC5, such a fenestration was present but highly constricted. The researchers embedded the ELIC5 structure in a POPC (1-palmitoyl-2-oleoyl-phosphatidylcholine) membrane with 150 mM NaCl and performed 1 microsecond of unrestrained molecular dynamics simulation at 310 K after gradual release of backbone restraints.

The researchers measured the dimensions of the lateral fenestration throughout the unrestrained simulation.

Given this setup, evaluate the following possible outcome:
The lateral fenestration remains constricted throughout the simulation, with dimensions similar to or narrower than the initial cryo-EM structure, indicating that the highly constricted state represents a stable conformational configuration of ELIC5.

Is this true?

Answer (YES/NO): NO